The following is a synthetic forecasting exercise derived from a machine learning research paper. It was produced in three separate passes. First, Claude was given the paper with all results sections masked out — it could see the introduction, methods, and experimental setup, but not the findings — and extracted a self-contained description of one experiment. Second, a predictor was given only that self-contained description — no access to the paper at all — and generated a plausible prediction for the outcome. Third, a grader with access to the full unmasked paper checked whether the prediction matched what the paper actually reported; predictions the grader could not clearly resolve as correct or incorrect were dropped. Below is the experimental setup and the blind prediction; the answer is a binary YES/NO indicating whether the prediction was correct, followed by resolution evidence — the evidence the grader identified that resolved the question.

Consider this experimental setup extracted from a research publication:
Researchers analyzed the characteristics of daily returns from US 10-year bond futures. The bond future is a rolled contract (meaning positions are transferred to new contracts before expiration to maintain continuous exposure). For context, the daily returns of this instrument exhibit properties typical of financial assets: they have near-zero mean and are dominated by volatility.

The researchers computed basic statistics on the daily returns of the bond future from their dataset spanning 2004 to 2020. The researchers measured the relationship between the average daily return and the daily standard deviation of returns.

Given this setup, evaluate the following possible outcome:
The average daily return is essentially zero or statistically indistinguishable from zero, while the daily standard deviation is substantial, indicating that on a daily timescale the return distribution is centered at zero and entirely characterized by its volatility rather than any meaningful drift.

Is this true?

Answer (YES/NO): NO